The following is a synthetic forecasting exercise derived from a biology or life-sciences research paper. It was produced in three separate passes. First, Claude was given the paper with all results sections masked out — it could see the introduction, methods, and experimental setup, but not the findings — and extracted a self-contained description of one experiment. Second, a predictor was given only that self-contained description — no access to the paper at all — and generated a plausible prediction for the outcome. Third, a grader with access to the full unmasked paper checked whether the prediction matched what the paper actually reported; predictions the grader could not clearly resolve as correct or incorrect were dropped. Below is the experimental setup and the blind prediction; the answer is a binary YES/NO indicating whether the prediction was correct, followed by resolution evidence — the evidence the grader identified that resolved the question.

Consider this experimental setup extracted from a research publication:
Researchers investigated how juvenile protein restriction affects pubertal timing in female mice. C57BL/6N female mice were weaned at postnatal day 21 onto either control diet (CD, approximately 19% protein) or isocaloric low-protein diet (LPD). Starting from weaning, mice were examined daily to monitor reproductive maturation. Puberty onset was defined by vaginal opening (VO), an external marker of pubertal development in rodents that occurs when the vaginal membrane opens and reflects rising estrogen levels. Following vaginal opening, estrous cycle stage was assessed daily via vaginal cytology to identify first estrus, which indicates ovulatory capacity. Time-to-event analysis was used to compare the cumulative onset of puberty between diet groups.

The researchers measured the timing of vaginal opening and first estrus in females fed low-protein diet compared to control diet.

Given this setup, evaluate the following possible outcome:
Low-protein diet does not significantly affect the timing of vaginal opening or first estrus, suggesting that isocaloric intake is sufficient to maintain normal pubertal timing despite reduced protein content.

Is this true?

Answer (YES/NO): NO